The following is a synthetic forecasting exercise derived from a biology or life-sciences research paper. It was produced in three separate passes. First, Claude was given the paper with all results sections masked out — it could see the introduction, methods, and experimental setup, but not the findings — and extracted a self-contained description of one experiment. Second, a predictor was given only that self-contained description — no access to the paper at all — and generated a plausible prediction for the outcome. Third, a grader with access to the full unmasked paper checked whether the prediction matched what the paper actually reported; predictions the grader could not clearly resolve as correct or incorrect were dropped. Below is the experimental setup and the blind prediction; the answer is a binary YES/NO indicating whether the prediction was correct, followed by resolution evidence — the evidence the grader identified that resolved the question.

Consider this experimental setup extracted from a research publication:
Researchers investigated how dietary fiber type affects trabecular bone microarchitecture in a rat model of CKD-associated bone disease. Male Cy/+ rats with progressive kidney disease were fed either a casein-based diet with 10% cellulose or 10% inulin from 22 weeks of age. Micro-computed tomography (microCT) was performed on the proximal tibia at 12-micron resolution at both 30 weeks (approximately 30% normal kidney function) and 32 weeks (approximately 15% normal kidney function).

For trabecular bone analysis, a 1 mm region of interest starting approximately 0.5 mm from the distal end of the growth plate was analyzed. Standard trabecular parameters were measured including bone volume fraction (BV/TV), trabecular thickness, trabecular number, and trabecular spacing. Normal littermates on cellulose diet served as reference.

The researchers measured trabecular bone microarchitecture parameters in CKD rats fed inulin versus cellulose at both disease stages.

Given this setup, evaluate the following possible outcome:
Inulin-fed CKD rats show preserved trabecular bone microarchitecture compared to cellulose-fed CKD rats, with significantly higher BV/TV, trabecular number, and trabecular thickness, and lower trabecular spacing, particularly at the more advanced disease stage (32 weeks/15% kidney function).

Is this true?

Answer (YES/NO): NO